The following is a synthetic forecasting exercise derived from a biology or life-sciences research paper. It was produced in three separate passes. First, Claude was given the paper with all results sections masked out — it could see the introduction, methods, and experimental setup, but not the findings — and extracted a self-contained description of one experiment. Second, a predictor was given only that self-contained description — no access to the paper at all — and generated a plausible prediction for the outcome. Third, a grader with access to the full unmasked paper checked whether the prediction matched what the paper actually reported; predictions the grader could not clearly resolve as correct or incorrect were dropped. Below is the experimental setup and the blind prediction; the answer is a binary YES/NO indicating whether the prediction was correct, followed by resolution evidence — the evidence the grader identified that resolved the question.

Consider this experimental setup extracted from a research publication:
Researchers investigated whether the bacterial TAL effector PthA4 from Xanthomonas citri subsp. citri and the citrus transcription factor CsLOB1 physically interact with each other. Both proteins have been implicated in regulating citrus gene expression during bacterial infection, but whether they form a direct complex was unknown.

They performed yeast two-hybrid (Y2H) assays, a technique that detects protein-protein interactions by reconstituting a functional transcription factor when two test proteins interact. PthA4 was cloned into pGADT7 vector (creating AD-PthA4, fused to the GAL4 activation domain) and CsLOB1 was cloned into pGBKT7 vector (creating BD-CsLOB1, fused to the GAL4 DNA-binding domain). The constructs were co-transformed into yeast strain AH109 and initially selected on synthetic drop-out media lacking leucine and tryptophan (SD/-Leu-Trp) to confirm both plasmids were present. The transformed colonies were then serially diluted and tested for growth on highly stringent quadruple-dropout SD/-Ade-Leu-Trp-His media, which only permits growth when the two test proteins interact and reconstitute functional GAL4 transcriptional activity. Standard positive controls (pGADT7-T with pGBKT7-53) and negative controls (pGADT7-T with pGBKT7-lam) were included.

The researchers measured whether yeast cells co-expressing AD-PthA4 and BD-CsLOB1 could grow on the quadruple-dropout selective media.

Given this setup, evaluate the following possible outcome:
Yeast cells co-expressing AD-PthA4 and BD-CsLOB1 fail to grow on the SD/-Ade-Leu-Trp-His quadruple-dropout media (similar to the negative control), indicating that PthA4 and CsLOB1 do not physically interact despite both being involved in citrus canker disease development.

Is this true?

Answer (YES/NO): NO